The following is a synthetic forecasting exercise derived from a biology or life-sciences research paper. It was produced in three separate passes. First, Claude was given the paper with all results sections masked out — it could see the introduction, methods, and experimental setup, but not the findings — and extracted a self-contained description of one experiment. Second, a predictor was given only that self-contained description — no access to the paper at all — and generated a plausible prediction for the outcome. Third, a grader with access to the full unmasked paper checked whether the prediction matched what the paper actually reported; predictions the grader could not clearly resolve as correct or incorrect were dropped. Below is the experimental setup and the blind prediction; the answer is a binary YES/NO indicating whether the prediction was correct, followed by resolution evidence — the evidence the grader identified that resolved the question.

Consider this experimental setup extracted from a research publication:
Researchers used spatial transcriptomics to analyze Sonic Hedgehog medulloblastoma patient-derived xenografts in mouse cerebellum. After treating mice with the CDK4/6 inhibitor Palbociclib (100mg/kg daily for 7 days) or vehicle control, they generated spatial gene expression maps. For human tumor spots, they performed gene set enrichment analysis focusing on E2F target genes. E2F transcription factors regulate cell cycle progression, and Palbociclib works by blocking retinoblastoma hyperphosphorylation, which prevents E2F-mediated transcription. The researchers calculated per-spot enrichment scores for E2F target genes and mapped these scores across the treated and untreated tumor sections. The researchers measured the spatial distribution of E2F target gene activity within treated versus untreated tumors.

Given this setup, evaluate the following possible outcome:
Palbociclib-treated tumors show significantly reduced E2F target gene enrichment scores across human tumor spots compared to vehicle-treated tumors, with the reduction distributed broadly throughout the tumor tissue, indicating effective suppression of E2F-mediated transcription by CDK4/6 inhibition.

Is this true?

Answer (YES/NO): NO